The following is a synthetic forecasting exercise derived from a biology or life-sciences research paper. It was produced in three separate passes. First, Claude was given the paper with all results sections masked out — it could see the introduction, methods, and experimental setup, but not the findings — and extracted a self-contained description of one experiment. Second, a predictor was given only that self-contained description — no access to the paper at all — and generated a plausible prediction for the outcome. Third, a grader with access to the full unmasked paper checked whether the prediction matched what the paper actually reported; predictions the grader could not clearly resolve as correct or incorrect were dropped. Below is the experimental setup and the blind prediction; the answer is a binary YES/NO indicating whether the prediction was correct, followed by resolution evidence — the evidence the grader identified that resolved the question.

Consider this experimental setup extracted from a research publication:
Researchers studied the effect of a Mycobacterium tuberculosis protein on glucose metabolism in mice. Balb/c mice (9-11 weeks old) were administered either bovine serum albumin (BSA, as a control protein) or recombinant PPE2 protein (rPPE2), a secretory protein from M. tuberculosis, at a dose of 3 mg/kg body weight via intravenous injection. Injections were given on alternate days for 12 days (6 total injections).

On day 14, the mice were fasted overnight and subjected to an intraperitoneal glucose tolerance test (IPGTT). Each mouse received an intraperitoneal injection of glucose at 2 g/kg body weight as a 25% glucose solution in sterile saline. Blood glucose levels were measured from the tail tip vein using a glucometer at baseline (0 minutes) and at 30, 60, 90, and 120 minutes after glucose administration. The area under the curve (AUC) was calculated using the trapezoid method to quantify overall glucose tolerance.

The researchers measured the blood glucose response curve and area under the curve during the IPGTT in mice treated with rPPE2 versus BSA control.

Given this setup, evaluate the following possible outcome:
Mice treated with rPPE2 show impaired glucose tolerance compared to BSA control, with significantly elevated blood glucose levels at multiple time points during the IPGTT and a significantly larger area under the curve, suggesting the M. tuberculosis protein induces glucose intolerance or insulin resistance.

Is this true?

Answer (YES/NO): YES